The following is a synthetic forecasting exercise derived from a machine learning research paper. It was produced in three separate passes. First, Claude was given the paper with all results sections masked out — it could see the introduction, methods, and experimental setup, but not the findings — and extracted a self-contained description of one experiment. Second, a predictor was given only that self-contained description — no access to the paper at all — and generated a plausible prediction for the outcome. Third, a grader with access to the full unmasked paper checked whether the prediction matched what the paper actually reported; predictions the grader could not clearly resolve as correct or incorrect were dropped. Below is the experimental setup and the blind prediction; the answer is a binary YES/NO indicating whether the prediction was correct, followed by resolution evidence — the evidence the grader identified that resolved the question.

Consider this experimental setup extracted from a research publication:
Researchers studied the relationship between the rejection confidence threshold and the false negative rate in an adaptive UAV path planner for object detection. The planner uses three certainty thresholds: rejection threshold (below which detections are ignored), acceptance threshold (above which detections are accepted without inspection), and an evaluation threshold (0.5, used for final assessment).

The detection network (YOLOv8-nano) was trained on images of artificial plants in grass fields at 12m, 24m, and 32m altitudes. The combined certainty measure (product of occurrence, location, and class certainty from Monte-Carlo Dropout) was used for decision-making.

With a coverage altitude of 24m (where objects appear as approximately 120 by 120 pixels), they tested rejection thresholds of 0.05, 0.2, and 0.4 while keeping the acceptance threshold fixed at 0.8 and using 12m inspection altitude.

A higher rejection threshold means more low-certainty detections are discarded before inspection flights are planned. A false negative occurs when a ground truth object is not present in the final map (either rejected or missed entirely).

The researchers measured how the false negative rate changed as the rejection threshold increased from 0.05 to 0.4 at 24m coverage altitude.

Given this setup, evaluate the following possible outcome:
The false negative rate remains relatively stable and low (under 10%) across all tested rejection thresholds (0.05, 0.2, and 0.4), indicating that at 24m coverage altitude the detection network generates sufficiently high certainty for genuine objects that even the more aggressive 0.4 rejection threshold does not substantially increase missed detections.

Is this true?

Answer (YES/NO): NO